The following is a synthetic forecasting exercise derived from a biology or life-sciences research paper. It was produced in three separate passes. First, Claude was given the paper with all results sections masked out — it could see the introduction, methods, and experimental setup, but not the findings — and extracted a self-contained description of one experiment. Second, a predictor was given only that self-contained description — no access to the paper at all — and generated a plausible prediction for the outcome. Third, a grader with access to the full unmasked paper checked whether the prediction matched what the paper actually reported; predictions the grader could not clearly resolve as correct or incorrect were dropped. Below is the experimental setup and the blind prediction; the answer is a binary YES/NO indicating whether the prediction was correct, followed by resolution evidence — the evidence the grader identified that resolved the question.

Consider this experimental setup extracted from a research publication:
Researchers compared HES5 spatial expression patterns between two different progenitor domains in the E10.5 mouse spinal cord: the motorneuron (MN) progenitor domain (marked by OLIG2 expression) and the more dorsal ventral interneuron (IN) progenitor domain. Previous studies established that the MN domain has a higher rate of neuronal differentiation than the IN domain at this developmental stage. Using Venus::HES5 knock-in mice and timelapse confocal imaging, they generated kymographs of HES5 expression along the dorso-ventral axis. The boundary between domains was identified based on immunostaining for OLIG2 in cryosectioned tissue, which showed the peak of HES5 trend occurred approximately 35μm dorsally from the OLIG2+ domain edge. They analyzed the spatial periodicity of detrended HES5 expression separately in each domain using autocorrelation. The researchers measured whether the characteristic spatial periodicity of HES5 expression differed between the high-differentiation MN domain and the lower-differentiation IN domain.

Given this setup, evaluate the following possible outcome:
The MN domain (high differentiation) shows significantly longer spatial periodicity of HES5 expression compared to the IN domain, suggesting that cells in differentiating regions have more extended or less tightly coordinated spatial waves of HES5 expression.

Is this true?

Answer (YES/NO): NO